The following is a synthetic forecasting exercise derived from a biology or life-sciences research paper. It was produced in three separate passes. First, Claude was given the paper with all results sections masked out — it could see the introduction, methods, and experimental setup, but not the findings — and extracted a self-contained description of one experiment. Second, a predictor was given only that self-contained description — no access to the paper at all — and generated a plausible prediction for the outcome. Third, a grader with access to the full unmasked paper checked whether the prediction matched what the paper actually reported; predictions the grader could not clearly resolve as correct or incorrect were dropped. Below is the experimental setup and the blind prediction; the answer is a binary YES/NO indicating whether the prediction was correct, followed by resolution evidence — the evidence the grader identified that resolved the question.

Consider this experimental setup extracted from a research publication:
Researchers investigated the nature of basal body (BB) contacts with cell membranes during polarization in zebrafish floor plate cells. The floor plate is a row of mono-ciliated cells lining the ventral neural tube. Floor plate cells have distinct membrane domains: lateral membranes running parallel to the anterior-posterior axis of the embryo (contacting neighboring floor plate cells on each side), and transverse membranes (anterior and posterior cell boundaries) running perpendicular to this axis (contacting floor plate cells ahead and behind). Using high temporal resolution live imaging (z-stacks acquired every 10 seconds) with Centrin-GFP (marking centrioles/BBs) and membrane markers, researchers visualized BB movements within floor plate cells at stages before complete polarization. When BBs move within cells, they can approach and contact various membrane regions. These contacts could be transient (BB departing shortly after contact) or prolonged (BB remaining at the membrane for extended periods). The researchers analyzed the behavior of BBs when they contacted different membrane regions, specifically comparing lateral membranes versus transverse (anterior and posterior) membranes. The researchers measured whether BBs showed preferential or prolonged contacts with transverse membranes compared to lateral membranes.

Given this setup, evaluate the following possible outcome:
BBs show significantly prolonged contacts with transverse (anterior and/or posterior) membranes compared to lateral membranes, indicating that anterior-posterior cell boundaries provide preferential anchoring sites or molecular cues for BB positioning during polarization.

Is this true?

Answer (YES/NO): YES